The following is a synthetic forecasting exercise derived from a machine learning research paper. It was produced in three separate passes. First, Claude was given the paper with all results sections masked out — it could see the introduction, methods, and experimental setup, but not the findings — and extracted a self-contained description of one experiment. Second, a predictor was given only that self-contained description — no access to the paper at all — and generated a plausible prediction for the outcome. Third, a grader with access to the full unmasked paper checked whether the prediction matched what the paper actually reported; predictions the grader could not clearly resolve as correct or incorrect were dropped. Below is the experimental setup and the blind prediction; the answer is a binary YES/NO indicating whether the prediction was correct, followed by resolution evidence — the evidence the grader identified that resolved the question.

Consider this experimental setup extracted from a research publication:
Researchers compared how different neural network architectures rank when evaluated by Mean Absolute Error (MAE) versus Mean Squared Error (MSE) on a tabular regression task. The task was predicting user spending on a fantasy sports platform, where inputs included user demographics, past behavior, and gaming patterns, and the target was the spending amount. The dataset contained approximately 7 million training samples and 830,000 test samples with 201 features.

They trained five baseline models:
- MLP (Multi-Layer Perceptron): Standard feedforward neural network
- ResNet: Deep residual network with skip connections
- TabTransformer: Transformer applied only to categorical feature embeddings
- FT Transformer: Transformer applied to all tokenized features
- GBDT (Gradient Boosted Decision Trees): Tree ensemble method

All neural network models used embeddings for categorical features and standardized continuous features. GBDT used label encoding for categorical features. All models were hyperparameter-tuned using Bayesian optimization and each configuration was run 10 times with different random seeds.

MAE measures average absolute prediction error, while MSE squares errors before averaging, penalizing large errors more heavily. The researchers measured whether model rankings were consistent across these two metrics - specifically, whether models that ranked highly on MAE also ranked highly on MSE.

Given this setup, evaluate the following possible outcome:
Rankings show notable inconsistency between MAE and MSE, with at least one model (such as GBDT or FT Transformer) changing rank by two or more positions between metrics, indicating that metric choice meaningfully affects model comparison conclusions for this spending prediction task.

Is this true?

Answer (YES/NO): YES